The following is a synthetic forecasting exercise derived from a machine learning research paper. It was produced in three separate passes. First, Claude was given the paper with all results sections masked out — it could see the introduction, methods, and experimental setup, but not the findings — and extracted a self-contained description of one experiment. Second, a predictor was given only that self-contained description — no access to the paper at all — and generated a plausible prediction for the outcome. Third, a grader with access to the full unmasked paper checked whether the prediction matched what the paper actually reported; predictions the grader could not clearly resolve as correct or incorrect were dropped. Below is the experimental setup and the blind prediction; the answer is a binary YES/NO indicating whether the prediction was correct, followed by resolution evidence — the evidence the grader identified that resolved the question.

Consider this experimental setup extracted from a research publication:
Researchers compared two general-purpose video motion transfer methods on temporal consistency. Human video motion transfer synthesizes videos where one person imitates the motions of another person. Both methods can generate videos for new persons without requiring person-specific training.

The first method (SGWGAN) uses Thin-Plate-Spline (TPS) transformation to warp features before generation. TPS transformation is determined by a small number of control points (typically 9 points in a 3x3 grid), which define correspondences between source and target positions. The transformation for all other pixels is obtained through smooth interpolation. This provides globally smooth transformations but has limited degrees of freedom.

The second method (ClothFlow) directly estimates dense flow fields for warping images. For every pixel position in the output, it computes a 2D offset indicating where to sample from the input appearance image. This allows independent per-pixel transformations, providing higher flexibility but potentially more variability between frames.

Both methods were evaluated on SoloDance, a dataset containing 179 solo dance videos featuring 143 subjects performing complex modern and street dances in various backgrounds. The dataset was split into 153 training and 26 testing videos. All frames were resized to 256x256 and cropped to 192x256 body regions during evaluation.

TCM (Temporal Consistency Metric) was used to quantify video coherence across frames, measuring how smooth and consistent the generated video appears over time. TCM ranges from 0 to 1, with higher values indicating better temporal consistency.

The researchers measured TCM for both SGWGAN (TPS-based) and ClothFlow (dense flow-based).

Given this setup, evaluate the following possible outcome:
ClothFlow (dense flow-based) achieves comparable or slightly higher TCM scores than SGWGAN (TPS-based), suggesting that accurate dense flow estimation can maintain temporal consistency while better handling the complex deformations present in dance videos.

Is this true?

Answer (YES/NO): NO